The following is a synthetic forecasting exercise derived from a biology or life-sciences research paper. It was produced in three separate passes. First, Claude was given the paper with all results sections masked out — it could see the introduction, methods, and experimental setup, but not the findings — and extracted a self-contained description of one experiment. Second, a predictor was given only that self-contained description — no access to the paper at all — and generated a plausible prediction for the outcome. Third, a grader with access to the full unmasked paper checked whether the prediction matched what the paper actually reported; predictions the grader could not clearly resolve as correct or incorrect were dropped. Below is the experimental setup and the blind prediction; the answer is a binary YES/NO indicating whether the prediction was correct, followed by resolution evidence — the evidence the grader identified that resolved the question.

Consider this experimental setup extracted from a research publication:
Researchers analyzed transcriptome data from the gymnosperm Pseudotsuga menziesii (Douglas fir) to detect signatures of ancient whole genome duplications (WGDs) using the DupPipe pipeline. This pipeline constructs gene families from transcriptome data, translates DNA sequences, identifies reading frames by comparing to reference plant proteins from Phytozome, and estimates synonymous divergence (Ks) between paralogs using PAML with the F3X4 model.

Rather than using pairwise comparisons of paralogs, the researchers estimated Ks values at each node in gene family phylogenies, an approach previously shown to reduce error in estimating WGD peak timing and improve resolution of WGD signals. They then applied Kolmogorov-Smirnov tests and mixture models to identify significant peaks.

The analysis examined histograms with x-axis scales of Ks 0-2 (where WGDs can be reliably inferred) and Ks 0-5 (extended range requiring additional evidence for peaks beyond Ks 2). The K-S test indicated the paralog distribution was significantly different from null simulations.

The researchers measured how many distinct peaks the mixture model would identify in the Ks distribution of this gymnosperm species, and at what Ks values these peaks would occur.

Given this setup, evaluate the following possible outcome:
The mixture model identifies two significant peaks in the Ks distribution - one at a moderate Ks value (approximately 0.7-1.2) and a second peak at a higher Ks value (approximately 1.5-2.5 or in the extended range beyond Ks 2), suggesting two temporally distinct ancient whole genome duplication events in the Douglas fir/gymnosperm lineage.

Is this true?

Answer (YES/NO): NO